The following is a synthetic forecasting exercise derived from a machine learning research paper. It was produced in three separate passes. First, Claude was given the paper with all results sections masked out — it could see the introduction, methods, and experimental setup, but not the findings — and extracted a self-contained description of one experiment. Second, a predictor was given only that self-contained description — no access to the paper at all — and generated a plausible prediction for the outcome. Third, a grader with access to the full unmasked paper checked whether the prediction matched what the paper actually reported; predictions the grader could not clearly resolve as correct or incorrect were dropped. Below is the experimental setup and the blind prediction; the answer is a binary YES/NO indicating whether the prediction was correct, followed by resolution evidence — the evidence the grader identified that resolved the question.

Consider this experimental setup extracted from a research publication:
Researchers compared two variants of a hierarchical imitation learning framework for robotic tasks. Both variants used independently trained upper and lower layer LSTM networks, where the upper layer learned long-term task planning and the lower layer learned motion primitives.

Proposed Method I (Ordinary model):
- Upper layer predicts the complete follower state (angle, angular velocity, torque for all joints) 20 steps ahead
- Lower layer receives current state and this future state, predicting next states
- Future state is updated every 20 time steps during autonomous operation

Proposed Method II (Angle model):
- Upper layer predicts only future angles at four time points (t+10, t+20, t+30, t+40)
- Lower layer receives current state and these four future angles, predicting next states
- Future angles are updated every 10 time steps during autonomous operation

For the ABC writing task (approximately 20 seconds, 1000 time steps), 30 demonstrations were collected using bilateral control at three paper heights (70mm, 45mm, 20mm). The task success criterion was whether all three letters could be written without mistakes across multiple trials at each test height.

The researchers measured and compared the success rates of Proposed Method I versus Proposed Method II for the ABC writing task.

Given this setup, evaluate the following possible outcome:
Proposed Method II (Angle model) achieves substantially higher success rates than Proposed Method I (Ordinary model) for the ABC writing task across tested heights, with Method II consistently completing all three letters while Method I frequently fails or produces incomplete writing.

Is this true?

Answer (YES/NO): NO